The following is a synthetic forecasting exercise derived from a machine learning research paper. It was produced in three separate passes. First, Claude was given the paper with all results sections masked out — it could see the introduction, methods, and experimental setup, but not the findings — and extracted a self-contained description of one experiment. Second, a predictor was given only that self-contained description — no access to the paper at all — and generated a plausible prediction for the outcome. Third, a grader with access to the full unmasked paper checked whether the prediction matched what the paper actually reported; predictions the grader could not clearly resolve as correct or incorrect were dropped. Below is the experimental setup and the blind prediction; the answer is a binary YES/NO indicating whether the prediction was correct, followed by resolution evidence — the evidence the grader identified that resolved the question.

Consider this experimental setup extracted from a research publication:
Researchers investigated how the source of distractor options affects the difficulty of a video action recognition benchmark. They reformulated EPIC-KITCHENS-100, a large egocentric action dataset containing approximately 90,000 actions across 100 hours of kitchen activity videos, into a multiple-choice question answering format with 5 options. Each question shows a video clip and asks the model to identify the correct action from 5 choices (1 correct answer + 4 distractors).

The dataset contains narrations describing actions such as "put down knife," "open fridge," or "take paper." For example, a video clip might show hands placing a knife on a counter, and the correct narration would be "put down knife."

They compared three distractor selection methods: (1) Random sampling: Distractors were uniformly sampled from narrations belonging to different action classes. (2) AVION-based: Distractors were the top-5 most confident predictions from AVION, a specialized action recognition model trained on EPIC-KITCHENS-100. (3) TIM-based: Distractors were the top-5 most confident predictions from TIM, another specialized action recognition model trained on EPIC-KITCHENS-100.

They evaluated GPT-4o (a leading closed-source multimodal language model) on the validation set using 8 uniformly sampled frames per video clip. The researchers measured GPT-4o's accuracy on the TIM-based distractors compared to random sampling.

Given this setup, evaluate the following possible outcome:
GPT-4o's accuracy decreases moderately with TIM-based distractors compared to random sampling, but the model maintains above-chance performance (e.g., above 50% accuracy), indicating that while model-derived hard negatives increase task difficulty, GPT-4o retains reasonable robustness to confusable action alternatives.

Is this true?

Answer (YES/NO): NO